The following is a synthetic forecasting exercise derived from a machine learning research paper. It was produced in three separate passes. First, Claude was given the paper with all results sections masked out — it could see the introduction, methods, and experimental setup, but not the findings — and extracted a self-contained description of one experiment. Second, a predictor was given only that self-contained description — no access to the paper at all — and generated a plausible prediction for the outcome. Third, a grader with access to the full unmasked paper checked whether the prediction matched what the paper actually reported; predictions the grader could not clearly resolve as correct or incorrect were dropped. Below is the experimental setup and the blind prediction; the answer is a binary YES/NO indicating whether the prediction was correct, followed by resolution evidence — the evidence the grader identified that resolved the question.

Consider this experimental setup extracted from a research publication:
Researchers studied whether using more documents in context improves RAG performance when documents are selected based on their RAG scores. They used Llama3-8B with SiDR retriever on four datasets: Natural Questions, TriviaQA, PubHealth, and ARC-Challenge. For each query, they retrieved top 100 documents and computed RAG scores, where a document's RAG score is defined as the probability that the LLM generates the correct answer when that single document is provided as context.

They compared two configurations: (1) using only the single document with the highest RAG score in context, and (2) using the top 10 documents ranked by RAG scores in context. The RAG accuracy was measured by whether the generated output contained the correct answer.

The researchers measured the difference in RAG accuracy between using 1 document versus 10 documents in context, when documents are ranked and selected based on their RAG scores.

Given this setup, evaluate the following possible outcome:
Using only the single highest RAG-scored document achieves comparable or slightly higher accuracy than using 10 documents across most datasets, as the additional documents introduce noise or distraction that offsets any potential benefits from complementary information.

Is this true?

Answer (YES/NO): NO